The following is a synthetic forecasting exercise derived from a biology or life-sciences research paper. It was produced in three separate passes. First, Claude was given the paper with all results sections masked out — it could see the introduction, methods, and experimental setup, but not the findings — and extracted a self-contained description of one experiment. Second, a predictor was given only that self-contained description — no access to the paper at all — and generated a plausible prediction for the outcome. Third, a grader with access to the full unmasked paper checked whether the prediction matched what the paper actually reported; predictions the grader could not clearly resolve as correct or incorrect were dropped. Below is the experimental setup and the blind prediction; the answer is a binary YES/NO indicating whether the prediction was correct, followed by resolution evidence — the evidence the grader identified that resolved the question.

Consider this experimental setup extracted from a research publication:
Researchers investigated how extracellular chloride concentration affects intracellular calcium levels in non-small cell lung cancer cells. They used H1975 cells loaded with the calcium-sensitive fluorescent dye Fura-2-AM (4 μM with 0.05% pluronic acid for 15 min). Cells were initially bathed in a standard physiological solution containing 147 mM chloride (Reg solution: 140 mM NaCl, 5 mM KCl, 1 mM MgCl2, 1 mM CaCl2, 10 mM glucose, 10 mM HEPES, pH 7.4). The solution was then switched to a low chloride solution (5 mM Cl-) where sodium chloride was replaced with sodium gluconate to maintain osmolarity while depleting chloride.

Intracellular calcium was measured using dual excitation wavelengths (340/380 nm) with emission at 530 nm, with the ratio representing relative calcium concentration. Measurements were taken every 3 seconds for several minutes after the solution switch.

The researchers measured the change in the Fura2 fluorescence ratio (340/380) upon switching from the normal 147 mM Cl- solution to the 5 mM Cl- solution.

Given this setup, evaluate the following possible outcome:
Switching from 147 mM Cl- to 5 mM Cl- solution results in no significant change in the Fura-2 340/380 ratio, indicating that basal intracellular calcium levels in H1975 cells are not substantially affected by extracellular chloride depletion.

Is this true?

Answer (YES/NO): NO